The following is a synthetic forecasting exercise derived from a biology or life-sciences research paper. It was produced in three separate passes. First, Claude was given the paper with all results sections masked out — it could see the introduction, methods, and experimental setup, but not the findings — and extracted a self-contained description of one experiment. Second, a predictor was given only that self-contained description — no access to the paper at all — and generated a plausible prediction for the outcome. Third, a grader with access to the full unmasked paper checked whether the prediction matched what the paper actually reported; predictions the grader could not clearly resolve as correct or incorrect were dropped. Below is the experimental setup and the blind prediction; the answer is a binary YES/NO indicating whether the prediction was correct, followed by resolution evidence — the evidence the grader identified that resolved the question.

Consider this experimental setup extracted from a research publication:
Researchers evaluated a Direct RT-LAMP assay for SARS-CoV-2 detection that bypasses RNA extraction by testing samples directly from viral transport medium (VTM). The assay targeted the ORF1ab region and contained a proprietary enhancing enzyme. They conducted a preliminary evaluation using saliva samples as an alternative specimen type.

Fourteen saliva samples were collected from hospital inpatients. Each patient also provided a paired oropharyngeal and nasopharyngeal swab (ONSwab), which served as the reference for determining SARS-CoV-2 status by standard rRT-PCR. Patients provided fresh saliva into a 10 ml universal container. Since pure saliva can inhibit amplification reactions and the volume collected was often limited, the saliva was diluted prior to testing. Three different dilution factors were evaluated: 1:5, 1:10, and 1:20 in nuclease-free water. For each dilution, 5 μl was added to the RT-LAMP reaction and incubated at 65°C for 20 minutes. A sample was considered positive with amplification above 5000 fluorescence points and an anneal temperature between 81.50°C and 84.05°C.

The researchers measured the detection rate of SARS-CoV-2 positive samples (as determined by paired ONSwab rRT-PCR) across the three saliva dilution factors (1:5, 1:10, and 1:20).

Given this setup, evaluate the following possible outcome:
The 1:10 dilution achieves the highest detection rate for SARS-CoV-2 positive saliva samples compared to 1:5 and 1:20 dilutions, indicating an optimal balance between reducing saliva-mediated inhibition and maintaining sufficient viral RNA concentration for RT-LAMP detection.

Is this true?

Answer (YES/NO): NO